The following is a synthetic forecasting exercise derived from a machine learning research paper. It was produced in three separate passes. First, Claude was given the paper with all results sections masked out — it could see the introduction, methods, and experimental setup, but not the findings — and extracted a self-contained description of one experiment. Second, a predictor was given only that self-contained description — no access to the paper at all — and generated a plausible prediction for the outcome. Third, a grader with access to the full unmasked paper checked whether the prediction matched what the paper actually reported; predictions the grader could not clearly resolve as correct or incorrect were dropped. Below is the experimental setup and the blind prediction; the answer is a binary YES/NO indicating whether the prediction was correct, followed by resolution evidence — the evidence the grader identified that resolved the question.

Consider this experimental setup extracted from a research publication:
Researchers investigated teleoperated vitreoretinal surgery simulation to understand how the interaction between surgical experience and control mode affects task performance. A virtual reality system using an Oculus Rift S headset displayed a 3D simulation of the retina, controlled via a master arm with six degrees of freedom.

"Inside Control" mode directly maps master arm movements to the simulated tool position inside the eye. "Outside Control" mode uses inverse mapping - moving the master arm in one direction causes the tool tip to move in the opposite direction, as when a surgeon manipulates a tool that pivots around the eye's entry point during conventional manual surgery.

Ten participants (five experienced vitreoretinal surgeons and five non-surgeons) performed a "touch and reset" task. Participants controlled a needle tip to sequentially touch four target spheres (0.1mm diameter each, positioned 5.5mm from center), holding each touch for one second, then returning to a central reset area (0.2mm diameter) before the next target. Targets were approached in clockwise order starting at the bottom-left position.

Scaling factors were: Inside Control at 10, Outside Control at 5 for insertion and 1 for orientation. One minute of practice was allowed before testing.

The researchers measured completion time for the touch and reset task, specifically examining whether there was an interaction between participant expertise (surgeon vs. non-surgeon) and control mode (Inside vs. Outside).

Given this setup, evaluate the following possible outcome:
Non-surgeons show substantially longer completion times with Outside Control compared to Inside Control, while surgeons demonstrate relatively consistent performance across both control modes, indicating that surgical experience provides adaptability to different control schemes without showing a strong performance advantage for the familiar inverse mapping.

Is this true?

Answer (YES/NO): NO